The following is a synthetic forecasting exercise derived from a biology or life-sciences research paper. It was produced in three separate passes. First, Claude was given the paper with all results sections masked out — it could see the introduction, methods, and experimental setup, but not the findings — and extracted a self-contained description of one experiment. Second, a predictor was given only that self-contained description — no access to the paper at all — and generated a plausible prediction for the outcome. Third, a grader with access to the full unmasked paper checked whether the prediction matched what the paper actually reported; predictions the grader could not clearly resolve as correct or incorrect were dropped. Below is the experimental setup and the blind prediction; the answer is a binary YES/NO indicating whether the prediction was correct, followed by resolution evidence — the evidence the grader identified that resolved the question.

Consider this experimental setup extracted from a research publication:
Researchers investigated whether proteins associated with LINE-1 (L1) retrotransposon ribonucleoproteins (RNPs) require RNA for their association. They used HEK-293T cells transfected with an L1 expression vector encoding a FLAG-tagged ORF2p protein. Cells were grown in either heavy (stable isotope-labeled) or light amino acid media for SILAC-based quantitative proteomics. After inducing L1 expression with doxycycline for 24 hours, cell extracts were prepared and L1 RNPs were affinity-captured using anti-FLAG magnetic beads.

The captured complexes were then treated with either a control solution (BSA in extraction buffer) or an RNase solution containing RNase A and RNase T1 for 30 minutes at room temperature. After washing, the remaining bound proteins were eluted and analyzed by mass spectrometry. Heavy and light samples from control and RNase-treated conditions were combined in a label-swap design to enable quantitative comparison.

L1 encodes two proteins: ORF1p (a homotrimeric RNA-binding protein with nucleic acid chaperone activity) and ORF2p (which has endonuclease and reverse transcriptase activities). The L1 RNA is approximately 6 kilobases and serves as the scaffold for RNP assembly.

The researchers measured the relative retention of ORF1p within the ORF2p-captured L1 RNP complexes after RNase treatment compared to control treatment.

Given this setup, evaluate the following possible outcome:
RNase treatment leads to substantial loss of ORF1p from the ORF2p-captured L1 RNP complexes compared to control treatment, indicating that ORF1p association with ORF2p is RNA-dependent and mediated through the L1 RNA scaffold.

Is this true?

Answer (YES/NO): YES